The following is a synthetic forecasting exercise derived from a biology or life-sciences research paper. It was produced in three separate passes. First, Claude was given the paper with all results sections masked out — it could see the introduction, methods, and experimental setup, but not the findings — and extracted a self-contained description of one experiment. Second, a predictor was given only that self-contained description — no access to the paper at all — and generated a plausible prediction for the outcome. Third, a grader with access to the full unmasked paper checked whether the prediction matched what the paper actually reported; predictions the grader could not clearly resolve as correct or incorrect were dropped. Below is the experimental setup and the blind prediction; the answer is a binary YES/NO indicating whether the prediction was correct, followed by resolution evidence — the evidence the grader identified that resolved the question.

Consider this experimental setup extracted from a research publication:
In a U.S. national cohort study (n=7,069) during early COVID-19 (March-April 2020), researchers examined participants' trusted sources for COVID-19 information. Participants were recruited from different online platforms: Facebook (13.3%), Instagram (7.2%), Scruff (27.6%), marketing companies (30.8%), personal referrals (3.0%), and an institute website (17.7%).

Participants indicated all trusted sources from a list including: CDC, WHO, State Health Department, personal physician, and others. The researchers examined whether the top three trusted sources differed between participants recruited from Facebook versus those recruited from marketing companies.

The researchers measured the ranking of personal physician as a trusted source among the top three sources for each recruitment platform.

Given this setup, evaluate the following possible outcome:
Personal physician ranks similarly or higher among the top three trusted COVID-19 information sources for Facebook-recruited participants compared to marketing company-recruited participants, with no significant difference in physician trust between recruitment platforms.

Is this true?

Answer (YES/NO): NO